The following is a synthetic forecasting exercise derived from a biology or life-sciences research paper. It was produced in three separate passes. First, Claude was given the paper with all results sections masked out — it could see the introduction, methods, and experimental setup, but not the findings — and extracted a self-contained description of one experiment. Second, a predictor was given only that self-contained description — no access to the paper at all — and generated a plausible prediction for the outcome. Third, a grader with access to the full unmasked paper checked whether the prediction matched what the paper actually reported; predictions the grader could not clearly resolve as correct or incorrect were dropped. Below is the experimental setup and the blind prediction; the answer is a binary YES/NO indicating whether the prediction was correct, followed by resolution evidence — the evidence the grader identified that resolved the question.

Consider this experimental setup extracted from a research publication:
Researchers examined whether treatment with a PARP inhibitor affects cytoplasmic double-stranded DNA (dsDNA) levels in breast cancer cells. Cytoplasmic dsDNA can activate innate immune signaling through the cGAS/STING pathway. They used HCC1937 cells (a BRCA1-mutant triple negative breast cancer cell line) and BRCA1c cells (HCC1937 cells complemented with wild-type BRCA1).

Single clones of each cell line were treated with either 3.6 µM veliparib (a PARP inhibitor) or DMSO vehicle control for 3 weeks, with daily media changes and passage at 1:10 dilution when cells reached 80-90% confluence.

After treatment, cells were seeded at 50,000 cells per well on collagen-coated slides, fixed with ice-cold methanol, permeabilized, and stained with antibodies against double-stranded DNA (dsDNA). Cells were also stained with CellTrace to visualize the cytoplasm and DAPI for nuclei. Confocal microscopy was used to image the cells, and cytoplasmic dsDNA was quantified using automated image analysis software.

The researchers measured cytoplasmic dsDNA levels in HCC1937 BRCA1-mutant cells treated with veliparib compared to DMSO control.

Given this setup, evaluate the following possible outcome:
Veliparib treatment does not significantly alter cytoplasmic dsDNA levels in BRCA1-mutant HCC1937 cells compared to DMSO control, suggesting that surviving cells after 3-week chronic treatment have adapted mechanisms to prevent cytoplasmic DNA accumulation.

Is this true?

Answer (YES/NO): NO